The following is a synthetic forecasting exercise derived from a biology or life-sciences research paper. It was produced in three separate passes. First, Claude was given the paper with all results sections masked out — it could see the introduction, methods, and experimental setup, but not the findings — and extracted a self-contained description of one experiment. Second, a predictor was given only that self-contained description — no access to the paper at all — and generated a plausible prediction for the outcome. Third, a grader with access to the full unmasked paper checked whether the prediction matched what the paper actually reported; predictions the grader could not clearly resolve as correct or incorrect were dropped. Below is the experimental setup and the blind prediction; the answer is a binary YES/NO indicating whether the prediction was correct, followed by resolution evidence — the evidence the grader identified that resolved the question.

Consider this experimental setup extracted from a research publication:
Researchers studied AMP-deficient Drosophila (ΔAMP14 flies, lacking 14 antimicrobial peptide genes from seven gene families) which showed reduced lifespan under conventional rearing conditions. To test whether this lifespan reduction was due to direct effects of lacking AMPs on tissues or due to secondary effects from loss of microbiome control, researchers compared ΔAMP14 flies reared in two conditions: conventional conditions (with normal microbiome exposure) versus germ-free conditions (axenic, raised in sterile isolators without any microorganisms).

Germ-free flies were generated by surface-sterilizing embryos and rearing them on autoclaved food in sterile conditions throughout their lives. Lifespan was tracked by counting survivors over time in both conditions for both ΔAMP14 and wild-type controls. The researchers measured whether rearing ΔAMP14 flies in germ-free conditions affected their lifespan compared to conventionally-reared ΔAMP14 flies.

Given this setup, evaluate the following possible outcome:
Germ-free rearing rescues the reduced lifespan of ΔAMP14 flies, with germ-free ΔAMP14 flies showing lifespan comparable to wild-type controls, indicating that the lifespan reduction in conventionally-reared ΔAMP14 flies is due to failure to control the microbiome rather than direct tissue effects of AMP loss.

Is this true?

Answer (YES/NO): YES